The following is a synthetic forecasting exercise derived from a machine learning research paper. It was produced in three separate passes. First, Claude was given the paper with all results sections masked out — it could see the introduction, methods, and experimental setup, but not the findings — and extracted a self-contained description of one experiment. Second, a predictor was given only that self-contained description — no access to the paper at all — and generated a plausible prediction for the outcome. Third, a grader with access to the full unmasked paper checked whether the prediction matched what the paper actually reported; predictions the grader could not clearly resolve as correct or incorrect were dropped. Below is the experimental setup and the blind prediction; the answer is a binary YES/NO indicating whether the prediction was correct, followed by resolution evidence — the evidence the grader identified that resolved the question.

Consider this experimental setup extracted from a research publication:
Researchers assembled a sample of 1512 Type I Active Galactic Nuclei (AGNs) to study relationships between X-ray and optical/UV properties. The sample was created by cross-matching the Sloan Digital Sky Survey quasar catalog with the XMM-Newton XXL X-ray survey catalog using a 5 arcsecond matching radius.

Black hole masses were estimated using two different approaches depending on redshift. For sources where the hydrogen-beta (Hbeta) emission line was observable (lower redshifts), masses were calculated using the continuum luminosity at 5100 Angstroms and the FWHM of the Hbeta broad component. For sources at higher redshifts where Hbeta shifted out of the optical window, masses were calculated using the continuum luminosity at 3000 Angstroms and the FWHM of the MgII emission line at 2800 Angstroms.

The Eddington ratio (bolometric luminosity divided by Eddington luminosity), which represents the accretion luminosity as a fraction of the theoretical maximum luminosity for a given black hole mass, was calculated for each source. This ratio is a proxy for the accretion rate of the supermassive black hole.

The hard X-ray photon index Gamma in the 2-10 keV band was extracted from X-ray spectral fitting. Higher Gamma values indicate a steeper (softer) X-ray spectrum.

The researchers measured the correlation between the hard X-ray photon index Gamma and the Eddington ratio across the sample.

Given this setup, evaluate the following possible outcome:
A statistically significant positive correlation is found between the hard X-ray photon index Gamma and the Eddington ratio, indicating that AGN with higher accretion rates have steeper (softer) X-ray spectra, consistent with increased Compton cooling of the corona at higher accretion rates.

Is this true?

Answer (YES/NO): NO